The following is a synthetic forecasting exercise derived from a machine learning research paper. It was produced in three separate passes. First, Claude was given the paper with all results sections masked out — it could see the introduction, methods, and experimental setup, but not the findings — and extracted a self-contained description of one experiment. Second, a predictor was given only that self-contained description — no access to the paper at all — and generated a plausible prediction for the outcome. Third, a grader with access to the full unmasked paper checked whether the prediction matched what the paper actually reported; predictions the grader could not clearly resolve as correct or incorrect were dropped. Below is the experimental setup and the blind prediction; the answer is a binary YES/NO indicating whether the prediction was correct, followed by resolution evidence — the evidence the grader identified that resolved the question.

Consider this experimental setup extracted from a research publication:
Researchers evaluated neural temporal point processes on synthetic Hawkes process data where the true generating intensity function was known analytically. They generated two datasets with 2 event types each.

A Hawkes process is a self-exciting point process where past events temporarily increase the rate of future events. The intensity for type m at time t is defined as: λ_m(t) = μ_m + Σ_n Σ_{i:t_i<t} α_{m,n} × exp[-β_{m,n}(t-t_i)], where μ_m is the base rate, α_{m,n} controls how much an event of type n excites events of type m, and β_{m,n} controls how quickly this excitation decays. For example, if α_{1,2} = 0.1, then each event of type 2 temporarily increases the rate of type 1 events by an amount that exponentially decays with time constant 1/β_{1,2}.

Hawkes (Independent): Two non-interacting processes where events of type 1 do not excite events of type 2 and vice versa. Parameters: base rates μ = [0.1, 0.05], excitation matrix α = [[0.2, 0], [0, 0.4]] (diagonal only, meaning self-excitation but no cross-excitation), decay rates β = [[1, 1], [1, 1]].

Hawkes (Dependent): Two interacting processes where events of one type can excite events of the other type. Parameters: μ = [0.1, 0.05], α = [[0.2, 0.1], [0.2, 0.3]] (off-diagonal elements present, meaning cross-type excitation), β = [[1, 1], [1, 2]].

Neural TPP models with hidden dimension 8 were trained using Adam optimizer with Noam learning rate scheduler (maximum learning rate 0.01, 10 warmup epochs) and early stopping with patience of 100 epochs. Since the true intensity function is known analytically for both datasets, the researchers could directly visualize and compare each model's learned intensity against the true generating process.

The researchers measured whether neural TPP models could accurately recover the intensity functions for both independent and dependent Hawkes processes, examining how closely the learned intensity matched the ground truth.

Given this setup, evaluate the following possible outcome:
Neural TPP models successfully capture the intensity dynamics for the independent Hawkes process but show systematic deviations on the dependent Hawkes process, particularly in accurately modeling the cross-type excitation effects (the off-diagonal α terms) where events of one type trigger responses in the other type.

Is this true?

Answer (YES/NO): NO